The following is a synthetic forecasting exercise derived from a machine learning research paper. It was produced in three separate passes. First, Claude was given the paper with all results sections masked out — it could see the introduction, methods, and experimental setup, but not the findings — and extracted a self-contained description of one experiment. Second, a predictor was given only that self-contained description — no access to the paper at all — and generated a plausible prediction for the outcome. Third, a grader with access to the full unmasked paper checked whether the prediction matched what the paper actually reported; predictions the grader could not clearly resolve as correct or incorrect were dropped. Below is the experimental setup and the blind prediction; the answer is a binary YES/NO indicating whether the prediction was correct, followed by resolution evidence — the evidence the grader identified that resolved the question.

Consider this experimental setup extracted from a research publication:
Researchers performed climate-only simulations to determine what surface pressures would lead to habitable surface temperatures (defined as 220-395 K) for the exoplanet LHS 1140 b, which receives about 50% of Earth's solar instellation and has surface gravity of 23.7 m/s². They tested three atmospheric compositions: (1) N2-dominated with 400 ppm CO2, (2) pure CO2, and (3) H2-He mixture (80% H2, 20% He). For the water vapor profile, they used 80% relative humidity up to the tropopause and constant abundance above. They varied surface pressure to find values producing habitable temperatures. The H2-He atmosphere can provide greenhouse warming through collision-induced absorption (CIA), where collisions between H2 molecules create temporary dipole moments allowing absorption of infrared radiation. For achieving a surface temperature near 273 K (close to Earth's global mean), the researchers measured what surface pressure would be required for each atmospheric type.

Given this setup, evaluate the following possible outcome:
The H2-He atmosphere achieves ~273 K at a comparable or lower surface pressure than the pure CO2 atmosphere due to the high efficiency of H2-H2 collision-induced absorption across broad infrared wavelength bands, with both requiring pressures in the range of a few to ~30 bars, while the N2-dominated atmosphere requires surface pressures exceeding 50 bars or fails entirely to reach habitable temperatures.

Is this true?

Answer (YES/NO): NO